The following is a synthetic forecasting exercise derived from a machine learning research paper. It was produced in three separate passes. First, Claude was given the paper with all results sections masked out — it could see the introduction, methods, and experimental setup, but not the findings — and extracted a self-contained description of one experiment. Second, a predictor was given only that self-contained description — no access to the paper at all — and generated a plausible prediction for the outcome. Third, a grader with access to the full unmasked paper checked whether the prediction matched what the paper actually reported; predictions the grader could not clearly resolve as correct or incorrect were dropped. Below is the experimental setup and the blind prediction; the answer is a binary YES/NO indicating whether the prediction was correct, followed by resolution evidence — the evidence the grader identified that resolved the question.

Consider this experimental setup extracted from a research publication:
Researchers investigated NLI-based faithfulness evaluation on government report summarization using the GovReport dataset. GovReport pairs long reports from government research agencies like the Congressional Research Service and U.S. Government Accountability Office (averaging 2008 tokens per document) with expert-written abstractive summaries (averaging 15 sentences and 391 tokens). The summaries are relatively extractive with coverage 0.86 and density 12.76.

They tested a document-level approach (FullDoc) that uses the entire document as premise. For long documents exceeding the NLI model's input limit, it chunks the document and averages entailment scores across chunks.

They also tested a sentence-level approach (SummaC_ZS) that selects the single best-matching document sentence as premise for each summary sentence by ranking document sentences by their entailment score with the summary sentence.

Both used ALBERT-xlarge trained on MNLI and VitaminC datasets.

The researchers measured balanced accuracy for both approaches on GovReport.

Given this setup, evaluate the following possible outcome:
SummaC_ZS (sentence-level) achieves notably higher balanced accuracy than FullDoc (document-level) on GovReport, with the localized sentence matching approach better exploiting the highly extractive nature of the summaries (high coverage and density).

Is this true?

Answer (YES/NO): NO